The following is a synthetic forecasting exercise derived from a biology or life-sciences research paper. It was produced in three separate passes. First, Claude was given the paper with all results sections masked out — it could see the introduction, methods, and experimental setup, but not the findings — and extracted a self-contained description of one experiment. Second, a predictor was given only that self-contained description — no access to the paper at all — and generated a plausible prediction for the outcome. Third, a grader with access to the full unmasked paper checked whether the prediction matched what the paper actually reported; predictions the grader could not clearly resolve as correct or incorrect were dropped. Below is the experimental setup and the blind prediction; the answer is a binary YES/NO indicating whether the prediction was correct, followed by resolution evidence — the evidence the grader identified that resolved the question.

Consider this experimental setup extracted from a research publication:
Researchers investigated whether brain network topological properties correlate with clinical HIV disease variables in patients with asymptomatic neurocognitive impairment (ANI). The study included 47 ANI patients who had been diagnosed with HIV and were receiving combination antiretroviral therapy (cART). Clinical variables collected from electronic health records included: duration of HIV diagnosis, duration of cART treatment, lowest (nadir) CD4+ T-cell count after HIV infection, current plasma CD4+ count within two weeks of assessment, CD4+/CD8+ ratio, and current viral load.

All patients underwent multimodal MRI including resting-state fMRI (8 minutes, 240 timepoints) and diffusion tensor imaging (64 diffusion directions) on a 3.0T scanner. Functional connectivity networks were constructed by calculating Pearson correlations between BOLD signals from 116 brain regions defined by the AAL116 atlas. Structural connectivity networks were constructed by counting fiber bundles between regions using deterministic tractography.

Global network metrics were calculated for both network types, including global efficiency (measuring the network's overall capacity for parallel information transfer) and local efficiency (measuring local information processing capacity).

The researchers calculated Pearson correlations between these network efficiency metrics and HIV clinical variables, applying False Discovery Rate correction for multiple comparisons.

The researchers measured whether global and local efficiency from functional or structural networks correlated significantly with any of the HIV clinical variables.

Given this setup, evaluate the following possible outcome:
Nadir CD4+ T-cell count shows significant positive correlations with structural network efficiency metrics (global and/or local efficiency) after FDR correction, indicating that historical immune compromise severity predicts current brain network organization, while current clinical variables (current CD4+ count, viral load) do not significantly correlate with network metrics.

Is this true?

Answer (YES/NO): NO